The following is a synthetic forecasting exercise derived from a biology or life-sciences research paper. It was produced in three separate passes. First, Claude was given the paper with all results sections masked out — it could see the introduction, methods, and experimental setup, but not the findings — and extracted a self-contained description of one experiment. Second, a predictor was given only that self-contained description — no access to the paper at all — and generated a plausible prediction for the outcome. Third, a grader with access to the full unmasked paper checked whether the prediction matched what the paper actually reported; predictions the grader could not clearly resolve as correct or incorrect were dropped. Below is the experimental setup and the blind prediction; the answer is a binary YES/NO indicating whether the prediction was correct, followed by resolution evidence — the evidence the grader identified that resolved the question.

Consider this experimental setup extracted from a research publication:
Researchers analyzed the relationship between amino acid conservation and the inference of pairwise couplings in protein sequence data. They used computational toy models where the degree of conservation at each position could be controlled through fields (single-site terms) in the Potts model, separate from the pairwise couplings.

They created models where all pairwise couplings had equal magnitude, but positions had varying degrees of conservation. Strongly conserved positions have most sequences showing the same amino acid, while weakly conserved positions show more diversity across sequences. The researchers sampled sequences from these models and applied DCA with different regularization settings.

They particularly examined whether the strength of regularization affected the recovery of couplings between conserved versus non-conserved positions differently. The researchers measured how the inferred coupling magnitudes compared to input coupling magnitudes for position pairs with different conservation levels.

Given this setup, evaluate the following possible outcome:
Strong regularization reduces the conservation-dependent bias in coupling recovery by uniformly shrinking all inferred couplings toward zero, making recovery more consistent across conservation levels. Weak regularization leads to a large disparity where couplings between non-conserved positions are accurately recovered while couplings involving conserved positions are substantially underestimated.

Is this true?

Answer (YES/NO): NO